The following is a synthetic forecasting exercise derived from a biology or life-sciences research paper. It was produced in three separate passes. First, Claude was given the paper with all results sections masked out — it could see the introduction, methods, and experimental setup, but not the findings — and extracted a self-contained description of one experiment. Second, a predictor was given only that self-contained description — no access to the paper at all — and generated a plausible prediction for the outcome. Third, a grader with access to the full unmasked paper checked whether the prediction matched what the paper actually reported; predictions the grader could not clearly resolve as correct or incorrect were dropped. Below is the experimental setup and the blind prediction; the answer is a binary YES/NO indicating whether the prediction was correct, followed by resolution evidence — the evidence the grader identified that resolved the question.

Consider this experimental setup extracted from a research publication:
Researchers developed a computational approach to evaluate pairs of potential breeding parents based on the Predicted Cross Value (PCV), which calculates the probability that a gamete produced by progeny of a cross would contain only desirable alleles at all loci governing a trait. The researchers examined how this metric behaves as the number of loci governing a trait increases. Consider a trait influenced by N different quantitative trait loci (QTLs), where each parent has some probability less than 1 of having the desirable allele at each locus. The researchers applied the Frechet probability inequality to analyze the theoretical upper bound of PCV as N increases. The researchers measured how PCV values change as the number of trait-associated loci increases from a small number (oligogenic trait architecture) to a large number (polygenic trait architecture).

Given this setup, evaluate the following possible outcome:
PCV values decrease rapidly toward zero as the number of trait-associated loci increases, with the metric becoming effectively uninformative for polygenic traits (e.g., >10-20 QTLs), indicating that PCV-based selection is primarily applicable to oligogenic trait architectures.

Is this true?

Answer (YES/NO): YES